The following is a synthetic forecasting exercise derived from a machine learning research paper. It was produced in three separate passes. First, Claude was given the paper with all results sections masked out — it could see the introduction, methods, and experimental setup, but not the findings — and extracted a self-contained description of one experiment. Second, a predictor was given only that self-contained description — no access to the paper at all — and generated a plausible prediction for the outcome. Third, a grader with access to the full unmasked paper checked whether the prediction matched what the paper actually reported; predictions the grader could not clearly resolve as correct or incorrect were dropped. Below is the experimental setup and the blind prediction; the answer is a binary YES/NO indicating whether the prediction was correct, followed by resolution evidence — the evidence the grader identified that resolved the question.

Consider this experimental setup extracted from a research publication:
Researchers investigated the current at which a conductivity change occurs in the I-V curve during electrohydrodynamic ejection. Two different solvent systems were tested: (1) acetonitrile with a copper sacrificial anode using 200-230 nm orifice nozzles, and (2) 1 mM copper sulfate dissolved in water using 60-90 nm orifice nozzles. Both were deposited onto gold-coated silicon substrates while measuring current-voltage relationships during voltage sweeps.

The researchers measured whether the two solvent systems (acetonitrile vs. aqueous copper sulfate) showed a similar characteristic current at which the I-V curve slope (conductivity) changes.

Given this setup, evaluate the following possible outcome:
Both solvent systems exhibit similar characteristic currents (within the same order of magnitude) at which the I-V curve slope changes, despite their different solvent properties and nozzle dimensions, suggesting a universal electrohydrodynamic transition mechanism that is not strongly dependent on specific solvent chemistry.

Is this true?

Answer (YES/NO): YES